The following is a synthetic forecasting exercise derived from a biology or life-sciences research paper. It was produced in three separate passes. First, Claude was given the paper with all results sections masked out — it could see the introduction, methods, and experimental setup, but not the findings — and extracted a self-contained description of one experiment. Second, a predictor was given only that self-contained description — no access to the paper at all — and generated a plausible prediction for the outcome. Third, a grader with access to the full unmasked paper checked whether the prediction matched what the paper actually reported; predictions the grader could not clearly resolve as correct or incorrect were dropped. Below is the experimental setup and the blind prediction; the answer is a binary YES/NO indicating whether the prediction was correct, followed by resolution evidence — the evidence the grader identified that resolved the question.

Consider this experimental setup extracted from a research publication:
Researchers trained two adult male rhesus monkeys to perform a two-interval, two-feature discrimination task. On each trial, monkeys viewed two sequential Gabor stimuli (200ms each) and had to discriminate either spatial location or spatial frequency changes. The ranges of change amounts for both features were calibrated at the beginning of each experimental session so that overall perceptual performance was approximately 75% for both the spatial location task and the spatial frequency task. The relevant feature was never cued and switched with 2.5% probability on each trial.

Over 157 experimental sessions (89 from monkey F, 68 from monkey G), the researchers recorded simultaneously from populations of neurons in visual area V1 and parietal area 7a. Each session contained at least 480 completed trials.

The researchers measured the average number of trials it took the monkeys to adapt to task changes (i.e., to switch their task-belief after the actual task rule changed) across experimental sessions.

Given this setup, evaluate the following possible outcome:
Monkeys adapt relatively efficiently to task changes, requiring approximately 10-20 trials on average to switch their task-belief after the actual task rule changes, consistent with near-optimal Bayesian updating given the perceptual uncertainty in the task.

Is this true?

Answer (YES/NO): NO